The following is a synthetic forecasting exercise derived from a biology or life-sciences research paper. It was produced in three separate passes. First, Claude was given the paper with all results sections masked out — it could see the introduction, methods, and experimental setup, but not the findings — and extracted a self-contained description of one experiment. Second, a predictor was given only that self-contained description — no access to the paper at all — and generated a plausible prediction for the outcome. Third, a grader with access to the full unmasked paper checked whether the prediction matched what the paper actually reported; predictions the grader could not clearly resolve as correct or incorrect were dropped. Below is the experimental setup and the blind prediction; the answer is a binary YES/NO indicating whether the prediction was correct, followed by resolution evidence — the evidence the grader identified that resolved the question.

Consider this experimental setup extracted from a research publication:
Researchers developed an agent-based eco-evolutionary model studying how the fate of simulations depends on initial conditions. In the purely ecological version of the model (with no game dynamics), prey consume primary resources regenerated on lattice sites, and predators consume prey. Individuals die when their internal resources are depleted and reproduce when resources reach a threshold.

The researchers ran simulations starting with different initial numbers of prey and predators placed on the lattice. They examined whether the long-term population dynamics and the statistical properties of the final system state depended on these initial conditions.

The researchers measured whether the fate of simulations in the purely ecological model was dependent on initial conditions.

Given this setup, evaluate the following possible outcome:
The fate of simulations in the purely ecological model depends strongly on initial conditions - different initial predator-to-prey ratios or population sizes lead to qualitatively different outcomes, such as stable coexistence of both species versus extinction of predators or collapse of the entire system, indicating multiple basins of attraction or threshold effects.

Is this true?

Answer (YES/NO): NO